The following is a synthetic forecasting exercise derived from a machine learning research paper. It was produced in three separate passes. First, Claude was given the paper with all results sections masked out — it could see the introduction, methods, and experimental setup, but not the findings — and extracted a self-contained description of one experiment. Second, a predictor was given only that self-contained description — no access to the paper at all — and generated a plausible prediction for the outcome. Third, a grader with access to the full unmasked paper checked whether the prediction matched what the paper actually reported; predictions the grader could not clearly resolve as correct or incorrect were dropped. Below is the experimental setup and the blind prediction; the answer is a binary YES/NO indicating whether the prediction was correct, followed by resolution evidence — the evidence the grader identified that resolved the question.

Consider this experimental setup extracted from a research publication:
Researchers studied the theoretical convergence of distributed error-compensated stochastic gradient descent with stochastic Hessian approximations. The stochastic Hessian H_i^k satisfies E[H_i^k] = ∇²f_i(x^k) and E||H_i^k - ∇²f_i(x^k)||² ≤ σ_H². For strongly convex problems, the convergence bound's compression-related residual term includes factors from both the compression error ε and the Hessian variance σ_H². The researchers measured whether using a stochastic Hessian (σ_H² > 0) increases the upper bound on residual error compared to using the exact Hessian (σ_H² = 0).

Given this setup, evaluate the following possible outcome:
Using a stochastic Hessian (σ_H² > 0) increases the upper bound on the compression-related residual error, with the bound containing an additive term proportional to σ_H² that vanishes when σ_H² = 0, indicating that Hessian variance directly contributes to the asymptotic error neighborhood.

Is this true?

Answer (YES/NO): YES